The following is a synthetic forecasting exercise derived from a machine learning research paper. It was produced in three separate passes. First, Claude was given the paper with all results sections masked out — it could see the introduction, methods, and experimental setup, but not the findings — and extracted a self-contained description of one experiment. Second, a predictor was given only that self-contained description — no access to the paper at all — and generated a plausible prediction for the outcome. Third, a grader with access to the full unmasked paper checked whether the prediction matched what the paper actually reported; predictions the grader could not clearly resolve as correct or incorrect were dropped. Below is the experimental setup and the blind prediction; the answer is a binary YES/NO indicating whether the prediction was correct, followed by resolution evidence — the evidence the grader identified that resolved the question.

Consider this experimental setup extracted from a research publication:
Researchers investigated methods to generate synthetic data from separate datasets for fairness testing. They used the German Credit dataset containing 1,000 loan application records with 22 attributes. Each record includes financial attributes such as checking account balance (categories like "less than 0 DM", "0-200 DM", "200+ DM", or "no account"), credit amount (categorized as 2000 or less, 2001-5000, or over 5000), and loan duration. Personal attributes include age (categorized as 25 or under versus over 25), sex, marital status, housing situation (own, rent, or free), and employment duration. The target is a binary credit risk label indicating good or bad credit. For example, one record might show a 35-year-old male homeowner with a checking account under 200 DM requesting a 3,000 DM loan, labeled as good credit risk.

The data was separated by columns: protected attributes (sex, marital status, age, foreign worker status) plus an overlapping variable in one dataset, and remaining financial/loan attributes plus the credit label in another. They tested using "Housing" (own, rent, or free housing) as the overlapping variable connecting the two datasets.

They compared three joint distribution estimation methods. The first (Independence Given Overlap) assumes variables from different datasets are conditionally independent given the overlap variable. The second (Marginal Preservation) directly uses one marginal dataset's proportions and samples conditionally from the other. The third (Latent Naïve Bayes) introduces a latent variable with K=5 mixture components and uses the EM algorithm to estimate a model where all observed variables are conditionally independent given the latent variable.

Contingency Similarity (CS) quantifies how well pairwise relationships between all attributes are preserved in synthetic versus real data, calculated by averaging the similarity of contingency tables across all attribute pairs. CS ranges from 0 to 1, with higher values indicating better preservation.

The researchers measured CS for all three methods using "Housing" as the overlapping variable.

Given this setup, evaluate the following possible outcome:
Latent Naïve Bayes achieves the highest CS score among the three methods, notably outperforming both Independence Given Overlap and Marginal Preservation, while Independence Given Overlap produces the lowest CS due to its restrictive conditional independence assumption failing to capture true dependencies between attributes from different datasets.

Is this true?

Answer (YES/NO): NO